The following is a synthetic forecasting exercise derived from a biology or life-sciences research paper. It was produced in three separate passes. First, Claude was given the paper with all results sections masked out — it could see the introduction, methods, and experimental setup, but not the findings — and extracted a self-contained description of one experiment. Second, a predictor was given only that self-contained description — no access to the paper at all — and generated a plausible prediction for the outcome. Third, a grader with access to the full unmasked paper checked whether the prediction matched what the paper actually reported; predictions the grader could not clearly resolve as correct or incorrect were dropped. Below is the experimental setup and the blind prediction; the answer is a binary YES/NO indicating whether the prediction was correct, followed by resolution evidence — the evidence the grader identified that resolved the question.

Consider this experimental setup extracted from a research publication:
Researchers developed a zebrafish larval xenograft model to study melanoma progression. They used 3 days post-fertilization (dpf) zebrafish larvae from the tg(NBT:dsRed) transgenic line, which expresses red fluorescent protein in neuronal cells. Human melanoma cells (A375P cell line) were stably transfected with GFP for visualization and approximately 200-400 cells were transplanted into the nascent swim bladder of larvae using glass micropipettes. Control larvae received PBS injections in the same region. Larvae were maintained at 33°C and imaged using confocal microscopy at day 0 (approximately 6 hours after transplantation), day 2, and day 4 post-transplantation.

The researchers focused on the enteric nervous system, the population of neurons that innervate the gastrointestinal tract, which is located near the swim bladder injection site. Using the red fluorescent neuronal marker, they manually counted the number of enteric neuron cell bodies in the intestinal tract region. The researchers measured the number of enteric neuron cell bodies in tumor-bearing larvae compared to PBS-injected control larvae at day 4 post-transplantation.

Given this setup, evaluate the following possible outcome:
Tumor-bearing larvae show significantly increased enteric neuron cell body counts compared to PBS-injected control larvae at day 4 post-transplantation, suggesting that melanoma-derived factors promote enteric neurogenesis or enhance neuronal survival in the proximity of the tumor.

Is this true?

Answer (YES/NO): YES